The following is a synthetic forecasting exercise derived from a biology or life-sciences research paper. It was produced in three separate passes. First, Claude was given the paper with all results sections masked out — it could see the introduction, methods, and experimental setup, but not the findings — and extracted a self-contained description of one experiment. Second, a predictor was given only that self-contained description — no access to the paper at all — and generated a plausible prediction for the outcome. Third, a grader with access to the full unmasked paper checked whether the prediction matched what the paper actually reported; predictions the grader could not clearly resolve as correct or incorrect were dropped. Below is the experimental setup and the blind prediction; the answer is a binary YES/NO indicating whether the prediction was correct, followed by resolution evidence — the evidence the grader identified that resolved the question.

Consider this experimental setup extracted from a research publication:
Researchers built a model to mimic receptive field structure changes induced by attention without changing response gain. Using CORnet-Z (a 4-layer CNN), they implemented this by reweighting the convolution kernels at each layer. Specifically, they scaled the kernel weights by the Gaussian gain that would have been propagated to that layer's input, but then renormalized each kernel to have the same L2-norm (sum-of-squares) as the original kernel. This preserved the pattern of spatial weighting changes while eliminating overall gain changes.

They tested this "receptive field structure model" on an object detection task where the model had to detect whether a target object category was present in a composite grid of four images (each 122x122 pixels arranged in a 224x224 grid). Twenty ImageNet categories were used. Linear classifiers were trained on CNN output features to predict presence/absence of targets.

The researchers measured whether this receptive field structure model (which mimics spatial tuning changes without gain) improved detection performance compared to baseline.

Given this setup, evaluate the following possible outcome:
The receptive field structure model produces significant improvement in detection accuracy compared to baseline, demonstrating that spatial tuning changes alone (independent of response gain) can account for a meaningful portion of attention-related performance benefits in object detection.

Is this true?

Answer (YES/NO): NO